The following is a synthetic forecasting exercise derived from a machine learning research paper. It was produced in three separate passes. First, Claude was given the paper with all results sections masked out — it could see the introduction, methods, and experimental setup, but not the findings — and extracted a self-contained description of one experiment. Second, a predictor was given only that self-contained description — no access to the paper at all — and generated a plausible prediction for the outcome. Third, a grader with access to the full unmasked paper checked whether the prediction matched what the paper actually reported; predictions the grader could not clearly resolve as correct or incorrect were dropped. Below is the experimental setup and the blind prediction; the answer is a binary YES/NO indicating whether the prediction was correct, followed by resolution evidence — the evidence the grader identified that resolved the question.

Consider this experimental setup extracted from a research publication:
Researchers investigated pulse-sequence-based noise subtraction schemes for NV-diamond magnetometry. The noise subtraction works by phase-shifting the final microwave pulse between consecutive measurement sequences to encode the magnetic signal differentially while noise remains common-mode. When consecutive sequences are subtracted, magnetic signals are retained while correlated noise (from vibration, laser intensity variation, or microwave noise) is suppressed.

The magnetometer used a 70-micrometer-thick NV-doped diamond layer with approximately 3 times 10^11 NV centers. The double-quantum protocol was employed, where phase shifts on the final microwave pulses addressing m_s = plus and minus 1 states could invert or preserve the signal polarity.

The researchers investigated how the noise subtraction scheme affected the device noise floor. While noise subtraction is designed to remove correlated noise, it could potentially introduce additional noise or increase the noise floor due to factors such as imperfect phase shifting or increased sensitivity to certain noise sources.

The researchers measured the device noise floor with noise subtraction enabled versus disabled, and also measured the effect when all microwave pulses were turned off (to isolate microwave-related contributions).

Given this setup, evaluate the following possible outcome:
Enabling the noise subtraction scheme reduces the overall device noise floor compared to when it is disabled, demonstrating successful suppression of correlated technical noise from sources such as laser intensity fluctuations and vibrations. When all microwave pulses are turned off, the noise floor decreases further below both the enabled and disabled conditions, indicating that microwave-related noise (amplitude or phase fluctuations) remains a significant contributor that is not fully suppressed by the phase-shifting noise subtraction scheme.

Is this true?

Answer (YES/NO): NO